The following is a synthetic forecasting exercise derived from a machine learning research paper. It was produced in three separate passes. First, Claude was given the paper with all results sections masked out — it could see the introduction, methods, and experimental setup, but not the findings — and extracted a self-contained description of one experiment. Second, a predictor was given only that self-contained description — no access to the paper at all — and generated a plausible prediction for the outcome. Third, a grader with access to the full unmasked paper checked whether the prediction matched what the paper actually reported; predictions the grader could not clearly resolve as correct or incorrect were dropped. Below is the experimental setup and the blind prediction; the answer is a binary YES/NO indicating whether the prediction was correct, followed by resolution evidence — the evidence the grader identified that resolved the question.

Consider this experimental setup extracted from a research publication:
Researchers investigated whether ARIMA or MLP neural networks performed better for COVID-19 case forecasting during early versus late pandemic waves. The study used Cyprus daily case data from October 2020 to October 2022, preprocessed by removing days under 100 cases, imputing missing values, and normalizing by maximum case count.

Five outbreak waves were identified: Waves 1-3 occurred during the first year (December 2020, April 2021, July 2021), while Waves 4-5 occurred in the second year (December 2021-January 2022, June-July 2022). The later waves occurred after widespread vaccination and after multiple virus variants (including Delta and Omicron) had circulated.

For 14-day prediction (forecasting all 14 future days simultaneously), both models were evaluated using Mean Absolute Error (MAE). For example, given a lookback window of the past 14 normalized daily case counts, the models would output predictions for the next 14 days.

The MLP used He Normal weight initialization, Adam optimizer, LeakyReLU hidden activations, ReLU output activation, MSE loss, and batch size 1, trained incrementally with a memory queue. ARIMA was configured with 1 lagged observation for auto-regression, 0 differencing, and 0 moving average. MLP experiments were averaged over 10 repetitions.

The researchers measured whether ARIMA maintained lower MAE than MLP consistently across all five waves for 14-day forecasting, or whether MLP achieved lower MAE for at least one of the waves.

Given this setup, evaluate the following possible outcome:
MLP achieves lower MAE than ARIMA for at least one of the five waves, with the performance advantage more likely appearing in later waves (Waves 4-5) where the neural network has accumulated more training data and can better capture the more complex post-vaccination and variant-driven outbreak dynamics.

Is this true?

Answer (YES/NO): YES